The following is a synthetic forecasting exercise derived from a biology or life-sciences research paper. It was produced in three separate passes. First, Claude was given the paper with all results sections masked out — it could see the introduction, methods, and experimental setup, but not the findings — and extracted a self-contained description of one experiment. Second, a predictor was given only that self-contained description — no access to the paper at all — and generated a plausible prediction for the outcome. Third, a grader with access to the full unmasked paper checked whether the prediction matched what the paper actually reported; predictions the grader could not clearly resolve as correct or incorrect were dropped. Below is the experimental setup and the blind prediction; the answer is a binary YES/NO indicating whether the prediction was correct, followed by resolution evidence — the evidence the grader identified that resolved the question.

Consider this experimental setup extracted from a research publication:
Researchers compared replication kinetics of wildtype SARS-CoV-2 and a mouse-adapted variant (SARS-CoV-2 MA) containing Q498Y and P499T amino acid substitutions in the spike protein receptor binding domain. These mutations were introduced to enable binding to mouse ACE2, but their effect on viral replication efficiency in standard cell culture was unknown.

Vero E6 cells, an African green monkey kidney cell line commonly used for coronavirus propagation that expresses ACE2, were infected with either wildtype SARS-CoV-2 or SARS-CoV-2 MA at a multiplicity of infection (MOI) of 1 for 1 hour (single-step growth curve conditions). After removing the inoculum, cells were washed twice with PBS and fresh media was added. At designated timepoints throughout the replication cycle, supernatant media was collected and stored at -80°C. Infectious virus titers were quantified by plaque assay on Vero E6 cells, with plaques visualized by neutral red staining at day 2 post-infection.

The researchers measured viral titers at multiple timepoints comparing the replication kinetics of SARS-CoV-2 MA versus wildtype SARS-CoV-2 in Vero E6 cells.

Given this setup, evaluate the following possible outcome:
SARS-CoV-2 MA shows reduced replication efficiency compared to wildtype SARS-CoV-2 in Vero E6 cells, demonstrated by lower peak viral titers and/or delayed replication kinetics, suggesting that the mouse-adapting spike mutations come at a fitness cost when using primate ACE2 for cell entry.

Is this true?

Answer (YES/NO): NO